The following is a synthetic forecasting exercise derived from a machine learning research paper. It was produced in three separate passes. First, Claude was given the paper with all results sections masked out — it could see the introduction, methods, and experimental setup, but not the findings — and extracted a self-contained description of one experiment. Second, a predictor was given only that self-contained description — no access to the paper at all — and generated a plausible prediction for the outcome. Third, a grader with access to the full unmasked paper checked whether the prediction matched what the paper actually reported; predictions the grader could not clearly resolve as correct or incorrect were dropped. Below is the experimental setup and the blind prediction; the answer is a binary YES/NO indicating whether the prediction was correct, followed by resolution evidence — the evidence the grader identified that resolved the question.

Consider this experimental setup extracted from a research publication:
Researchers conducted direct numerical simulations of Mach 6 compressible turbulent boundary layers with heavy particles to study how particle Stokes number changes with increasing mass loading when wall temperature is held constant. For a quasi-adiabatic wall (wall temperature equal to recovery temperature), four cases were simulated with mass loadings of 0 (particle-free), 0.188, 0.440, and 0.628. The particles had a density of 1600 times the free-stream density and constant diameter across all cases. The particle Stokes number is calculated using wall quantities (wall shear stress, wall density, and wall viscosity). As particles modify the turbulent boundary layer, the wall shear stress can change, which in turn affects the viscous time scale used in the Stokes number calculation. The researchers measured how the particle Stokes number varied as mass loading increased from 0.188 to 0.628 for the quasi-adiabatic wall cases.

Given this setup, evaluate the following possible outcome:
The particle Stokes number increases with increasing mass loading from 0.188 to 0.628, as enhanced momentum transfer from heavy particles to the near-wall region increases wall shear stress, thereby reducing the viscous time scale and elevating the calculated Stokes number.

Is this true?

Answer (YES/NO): NO